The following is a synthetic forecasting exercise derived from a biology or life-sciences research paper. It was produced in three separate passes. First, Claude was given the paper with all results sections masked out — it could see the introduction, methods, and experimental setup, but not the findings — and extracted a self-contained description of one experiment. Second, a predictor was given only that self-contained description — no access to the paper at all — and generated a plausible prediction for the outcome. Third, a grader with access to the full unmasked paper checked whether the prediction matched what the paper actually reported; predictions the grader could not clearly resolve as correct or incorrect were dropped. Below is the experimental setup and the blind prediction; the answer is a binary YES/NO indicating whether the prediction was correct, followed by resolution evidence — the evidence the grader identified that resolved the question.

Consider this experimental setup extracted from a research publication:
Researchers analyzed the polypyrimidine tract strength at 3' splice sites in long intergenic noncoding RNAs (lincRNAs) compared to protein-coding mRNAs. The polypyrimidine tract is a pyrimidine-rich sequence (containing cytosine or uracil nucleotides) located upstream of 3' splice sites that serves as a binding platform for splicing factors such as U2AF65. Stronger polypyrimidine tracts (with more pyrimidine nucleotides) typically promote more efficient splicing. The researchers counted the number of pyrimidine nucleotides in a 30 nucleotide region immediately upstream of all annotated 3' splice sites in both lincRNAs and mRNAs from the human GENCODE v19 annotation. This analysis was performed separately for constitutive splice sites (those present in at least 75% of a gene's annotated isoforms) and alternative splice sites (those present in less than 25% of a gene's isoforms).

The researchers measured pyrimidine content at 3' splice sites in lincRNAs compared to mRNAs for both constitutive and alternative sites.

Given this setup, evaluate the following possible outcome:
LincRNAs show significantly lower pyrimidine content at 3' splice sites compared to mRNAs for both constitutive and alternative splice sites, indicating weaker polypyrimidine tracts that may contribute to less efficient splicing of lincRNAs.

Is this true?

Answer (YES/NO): NO